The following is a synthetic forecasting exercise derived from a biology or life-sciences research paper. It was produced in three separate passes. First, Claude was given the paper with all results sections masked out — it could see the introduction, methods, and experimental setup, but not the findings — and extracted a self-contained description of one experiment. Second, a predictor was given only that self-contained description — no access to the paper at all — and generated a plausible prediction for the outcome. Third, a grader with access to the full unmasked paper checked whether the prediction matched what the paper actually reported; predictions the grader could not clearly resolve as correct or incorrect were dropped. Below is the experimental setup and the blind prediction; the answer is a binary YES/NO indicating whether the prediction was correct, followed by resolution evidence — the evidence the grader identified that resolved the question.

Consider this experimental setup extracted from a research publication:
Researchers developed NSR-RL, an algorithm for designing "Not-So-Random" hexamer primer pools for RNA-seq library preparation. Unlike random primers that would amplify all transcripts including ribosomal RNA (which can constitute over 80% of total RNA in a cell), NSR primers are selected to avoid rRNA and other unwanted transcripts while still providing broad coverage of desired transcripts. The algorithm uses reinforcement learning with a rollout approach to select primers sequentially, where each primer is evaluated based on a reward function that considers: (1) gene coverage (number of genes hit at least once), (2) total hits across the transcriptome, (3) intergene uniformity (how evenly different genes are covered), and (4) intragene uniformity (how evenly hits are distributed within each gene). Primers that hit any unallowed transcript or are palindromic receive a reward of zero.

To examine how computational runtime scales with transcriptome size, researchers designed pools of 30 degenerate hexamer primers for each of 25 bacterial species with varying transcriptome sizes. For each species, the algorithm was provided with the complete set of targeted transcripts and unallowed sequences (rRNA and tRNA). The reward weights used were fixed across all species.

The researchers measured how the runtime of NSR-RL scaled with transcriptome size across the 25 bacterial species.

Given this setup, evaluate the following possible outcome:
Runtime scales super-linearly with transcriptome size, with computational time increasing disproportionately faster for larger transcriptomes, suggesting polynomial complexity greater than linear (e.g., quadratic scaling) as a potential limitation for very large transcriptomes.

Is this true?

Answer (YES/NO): NO